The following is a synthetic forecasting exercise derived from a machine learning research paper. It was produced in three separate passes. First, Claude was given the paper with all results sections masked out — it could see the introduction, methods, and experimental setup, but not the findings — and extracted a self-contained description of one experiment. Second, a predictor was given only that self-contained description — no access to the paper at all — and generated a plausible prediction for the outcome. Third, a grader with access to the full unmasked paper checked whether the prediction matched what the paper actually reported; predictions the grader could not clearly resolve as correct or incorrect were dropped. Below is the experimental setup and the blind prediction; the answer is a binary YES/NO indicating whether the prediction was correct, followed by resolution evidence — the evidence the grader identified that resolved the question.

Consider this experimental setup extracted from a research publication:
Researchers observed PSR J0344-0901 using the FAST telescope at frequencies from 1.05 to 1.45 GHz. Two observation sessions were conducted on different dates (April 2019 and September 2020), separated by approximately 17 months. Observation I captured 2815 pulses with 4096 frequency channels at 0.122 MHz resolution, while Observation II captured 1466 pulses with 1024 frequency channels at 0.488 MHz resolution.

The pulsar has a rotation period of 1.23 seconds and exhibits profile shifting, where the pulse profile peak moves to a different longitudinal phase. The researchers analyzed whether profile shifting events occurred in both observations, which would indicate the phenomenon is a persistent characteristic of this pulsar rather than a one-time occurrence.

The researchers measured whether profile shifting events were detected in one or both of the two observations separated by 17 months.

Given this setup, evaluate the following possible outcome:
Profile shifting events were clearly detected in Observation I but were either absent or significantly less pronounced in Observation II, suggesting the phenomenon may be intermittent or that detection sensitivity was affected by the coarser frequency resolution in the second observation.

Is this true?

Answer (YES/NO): YES